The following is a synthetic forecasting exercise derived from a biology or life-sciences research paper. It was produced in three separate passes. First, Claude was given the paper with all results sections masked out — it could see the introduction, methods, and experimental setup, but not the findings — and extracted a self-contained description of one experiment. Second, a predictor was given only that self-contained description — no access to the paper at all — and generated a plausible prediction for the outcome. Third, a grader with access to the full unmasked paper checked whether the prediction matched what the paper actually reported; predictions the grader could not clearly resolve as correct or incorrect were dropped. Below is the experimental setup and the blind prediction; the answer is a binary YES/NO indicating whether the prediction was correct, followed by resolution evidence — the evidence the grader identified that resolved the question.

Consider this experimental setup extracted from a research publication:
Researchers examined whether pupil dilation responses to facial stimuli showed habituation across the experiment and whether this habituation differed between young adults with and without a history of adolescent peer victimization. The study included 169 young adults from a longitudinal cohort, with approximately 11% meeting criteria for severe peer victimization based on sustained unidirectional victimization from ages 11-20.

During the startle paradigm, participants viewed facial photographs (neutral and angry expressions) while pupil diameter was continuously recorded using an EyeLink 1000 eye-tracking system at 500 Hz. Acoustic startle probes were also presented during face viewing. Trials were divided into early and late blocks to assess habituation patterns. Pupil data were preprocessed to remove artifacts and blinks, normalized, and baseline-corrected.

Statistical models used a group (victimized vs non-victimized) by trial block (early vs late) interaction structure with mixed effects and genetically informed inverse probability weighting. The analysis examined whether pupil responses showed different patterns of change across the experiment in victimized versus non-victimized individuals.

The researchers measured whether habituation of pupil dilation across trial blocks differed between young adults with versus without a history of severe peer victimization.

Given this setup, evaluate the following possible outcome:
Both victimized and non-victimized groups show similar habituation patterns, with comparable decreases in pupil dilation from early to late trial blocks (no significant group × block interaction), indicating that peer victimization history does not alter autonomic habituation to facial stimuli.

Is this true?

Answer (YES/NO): NO